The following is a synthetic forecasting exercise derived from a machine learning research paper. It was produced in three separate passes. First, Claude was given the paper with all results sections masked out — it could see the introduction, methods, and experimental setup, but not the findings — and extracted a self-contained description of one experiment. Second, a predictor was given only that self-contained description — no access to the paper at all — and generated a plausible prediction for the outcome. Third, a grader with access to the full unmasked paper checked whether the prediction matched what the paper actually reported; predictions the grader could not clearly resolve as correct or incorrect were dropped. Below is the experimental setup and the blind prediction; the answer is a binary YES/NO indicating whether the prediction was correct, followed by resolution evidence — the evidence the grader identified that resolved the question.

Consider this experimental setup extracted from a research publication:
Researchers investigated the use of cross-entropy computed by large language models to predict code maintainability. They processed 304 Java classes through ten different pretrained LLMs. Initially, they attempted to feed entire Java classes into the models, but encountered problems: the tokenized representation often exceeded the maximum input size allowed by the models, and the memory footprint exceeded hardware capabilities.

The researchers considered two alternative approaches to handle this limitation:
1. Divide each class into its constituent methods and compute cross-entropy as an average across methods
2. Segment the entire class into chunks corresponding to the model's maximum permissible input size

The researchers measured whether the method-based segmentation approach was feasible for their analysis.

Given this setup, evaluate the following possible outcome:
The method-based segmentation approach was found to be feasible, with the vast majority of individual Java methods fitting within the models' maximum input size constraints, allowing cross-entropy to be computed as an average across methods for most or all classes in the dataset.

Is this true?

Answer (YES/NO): NO